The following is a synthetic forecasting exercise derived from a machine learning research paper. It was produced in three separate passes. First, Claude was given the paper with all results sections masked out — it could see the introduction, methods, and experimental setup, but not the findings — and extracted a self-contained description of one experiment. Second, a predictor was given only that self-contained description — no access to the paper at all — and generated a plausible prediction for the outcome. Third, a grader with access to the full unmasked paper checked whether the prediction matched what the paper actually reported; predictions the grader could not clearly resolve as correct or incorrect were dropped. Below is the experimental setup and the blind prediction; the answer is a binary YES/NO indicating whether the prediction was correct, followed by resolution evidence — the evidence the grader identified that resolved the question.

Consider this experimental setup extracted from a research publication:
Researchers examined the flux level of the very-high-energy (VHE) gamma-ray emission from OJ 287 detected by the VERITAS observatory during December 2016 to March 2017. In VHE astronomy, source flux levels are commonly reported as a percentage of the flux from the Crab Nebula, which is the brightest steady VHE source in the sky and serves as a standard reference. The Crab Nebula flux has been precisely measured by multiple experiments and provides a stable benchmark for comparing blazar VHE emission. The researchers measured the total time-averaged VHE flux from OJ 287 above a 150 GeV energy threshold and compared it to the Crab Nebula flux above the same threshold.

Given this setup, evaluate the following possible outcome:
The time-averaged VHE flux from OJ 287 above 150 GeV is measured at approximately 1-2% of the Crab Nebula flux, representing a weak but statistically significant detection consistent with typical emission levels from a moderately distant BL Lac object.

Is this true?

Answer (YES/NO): YES